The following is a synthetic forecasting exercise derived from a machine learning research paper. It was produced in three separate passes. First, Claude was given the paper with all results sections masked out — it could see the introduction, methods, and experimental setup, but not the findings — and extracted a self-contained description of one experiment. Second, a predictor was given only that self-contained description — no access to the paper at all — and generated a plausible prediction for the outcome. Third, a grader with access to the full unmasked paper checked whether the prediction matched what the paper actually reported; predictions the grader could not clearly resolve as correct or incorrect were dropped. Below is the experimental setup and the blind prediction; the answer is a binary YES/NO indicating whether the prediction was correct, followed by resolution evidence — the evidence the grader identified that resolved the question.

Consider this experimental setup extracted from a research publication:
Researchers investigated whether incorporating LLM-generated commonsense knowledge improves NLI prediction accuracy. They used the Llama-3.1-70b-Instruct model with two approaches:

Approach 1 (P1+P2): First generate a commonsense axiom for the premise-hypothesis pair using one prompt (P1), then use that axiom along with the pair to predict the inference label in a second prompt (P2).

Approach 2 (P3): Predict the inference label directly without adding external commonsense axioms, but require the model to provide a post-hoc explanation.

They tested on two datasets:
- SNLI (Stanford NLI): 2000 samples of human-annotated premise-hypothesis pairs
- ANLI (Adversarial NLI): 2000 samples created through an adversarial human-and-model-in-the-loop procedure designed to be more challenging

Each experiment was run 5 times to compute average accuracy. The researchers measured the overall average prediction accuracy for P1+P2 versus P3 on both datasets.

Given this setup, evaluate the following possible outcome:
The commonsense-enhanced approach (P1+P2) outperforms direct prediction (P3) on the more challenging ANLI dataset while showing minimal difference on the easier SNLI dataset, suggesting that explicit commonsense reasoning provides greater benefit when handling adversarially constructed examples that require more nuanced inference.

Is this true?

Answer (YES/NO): NO